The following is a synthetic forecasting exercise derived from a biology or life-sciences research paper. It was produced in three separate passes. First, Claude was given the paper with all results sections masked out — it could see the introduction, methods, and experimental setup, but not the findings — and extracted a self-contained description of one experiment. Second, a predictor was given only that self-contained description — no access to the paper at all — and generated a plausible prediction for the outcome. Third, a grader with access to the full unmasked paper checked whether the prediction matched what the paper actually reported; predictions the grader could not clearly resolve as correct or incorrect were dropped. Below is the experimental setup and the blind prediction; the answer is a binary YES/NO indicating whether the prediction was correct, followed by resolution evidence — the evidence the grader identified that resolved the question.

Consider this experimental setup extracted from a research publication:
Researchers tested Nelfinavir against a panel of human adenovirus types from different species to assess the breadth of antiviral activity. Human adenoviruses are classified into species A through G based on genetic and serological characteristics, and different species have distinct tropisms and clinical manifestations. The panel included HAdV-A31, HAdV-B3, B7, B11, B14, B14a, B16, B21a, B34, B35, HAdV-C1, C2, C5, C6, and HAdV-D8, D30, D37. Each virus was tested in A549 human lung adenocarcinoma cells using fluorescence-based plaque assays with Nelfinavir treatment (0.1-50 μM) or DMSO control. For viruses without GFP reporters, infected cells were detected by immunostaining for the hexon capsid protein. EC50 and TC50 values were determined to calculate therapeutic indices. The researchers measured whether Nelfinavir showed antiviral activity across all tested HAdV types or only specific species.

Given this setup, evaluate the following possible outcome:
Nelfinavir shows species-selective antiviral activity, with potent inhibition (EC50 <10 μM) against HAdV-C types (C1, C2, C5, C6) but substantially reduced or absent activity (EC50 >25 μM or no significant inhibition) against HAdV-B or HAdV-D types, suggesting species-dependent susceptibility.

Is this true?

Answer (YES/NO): NO